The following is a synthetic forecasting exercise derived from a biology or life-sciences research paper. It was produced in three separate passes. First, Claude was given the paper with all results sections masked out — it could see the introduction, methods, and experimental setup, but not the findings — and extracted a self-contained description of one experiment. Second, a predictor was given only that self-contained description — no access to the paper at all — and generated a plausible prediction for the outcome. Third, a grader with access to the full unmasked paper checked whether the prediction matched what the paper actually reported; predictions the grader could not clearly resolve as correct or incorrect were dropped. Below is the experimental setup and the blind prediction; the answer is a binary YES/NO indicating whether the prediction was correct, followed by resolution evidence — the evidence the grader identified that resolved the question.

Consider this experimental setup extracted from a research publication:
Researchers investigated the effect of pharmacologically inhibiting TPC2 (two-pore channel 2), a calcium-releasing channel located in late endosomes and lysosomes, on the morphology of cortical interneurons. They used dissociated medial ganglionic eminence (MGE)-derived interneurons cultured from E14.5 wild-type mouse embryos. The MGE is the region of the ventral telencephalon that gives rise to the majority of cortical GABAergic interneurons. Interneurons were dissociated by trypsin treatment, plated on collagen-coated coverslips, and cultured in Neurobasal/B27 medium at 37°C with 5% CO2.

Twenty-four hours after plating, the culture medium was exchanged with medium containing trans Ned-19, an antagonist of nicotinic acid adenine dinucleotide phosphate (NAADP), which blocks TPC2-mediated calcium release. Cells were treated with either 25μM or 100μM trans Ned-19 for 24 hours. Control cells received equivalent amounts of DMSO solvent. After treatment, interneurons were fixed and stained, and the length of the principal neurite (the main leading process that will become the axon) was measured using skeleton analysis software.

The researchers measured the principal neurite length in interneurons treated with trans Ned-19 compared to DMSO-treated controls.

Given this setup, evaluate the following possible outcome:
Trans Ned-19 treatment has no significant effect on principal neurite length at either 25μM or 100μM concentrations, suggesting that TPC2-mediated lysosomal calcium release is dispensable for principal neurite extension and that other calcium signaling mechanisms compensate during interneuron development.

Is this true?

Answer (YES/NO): NO